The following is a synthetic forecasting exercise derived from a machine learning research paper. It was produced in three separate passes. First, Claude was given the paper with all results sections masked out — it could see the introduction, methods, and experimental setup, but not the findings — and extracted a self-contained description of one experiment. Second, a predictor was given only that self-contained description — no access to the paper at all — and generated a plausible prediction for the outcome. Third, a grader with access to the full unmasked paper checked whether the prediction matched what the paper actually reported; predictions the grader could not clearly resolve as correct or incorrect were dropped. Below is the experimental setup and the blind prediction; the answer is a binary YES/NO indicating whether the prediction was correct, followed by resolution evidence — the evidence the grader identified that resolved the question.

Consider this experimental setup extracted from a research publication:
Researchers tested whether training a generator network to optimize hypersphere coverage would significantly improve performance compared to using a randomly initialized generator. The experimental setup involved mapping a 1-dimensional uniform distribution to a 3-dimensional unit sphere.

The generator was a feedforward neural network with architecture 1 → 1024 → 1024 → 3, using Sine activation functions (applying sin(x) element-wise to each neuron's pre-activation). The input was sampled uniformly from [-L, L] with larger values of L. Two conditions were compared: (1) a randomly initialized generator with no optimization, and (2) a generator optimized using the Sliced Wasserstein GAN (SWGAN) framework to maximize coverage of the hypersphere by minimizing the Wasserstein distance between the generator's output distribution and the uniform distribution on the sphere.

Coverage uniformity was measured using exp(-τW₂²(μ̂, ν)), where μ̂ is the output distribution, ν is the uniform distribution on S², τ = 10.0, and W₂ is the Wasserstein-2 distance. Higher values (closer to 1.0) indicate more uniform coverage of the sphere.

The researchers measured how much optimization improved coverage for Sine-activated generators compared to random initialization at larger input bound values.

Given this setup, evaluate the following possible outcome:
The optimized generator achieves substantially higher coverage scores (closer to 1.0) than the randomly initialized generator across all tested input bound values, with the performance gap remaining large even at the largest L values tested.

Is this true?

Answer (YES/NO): NO